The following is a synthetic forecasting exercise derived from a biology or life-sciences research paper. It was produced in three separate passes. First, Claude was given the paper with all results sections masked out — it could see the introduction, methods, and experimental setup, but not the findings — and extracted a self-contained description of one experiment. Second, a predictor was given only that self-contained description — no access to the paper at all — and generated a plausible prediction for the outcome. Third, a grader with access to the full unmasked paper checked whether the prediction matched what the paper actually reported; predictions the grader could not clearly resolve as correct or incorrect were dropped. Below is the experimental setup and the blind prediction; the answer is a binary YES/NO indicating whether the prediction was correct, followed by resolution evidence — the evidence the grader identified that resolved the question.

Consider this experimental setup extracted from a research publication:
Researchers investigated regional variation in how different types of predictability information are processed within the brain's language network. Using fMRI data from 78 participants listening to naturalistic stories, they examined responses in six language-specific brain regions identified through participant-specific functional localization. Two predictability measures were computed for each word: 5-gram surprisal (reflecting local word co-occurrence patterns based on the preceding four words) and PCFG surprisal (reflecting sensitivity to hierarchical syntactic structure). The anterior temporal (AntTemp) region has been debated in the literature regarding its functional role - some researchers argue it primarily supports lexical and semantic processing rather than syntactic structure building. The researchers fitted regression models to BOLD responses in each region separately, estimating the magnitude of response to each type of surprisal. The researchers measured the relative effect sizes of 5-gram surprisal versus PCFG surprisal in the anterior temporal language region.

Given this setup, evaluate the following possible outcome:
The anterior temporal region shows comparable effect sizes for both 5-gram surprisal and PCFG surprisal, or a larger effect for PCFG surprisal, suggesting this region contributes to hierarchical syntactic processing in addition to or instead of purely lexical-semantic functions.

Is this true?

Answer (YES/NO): NO